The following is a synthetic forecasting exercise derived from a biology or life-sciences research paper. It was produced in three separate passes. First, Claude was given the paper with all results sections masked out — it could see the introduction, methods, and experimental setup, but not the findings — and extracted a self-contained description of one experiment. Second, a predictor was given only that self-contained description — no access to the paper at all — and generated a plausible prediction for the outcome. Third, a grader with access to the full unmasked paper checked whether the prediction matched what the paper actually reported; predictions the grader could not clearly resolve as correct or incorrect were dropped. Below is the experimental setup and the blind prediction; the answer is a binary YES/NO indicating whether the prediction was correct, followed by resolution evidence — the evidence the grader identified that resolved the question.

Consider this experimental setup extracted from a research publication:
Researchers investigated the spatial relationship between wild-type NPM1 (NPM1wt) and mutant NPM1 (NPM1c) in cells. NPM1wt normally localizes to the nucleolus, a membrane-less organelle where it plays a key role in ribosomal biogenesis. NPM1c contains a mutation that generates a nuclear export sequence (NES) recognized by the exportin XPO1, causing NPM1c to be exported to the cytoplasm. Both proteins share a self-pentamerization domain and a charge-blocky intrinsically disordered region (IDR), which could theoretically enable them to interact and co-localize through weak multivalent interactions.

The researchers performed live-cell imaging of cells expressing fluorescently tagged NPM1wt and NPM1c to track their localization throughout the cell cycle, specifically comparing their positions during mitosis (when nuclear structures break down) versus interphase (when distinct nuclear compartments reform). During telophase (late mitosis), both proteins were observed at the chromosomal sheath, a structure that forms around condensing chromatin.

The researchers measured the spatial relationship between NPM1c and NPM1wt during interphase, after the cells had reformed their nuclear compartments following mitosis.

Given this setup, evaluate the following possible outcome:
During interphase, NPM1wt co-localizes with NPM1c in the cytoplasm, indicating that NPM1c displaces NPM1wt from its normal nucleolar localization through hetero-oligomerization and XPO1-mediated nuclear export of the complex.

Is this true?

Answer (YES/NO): NO